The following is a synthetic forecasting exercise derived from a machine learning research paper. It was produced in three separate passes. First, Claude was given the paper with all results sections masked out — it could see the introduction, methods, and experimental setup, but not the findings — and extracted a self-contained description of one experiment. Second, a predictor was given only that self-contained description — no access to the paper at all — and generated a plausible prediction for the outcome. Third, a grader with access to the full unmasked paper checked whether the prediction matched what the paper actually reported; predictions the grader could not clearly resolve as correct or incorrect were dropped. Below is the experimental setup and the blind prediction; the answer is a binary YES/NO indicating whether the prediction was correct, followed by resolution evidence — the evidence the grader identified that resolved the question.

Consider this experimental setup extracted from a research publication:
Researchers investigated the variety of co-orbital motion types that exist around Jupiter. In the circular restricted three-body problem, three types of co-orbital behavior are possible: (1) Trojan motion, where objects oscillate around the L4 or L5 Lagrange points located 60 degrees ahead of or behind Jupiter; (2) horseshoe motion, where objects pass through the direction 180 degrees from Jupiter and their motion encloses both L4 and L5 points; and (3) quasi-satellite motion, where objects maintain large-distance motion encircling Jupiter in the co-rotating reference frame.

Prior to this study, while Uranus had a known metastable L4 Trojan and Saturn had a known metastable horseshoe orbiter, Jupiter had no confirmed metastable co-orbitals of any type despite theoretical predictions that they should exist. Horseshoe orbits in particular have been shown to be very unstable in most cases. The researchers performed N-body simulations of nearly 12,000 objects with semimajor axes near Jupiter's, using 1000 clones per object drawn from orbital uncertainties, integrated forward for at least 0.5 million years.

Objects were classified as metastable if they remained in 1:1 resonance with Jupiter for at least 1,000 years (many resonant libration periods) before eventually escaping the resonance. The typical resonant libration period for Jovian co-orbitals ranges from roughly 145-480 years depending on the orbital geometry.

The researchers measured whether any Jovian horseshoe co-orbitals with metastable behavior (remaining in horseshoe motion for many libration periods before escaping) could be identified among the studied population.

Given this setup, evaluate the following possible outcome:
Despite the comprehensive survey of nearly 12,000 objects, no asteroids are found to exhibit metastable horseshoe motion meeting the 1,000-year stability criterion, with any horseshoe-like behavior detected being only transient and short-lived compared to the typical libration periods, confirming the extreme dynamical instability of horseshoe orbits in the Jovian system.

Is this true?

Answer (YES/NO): NO